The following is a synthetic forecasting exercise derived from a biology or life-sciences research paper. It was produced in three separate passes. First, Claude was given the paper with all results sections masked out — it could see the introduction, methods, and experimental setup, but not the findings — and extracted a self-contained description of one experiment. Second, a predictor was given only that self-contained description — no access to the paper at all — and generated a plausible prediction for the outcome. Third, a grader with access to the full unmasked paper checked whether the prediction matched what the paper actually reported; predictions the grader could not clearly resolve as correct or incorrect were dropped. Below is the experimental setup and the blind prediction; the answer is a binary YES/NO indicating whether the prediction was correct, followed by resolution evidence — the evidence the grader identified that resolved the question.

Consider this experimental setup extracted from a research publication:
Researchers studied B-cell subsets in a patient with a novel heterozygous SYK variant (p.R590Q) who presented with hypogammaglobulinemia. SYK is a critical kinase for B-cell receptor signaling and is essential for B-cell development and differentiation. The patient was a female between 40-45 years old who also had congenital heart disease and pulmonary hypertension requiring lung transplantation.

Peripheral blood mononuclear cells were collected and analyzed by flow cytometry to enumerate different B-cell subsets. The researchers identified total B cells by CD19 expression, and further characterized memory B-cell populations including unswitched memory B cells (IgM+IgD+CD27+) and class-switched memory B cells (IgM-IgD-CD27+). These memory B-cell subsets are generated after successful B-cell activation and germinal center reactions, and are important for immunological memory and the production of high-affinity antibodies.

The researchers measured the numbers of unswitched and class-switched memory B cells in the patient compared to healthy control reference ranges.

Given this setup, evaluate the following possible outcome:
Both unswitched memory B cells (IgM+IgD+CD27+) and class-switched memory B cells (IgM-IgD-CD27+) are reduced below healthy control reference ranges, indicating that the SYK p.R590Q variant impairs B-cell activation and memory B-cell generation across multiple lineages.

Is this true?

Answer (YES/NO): YES